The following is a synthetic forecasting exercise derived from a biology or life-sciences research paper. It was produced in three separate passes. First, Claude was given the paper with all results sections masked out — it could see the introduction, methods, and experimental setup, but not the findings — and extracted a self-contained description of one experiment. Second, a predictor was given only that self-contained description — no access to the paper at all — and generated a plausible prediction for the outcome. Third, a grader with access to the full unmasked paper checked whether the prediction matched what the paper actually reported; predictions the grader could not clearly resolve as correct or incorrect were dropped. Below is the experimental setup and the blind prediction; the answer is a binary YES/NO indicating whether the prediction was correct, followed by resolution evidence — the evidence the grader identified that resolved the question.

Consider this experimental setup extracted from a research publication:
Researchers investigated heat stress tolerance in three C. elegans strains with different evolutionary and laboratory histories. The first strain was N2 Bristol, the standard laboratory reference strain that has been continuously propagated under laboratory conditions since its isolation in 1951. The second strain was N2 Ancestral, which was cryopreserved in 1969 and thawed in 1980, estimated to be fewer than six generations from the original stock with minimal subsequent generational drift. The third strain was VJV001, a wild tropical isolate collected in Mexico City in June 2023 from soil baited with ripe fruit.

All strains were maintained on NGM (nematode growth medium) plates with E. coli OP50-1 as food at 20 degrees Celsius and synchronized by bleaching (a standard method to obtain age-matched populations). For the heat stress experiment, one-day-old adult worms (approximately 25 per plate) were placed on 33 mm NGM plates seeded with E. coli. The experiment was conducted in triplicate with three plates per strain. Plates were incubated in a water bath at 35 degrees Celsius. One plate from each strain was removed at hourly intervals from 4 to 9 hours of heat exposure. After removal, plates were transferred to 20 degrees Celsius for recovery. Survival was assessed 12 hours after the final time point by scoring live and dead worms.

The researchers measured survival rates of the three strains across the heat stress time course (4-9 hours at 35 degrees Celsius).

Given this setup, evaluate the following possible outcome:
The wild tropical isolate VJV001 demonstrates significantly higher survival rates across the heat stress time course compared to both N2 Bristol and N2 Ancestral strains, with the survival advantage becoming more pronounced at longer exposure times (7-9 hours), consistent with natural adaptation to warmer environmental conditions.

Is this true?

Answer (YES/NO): NO